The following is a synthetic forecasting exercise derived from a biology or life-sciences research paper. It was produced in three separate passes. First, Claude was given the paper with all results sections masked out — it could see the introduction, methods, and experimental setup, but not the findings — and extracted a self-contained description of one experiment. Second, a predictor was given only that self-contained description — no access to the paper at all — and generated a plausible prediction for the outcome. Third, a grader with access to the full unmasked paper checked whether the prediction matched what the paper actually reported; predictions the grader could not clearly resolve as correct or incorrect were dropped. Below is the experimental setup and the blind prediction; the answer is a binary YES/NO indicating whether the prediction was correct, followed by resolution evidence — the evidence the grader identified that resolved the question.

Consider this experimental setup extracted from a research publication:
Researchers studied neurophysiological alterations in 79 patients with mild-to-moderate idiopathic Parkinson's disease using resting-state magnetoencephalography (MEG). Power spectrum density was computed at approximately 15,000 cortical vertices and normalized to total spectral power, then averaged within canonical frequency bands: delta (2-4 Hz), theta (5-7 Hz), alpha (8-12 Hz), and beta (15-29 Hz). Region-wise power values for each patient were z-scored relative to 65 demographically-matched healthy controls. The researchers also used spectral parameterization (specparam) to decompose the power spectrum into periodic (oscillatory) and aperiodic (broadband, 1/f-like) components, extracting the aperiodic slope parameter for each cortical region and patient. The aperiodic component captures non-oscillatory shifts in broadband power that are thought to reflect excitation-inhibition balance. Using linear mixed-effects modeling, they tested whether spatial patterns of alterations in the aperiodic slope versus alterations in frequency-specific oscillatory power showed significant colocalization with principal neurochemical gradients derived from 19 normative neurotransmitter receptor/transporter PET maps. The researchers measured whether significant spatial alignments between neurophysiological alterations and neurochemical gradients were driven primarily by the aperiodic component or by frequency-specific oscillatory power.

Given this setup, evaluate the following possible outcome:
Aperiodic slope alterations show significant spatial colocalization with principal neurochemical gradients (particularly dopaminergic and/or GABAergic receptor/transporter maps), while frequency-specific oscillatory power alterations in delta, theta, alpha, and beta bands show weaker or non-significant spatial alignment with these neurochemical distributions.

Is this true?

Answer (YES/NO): NO